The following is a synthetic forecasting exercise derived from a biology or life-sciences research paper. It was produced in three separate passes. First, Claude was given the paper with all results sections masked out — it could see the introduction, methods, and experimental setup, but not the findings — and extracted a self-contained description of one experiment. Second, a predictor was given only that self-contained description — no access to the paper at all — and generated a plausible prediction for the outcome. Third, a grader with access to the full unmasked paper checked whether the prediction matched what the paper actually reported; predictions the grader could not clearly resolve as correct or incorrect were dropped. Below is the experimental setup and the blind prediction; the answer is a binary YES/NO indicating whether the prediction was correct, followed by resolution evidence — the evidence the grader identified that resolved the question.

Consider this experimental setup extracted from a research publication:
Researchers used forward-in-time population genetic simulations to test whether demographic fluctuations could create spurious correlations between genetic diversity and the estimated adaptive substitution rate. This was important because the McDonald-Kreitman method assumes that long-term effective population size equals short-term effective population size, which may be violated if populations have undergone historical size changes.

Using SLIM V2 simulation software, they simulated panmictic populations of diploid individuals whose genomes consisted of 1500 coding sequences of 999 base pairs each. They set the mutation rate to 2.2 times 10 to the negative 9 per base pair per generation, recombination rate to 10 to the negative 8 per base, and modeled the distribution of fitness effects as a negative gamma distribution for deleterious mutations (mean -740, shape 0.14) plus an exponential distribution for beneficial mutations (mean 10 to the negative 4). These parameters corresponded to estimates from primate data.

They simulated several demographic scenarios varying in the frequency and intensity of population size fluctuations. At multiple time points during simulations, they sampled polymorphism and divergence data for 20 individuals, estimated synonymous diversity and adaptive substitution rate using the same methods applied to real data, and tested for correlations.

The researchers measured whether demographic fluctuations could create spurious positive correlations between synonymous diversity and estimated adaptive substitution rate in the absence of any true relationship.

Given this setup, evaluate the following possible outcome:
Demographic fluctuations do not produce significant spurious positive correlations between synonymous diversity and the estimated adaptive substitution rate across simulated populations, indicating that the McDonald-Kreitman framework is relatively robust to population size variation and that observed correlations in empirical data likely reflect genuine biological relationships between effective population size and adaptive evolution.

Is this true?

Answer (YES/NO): NO